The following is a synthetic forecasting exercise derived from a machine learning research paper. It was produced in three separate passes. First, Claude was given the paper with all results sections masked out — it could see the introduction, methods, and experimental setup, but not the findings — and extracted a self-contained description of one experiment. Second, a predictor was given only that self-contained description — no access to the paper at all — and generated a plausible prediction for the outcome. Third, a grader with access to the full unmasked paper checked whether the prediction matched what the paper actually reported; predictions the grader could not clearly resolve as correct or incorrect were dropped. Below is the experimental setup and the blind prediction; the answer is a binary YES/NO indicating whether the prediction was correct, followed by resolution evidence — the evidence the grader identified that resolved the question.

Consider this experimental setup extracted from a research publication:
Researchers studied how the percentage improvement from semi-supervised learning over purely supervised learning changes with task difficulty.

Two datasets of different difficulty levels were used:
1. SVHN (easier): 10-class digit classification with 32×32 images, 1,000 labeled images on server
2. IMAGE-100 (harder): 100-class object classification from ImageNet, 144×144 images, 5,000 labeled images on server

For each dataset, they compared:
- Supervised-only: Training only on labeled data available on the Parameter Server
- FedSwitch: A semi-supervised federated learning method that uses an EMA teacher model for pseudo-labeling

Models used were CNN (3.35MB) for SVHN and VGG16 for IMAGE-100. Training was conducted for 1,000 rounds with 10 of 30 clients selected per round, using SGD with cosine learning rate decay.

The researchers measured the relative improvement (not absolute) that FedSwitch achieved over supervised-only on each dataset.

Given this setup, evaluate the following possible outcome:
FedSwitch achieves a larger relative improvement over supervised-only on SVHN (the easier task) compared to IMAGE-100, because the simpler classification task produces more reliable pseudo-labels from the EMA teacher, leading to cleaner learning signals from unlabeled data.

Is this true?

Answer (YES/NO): NO